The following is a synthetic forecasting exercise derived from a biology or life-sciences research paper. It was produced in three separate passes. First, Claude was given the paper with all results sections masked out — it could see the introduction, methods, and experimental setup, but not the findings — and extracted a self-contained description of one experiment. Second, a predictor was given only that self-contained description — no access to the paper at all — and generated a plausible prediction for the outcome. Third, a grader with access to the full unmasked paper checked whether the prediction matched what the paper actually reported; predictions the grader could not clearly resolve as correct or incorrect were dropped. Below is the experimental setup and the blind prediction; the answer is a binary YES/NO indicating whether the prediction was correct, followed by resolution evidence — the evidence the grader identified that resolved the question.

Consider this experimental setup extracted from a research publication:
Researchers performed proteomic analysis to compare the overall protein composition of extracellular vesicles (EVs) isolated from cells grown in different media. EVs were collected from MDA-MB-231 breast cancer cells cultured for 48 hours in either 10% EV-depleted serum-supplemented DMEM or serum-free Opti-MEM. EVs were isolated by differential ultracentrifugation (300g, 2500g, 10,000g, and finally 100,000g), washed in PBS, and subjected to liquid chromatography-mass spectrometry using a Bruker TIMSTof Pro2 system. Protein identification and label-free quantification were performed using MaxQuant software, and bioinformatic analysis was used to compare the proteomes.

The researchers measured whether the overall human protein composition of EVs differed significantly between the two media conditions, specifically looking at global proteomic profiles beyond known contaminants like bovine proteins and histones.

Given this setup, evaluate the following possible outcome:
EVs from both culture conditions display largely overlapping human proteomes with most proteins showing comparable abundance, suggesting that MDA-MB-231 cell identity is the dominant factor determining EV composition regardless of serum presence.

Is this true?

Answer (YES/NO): YES